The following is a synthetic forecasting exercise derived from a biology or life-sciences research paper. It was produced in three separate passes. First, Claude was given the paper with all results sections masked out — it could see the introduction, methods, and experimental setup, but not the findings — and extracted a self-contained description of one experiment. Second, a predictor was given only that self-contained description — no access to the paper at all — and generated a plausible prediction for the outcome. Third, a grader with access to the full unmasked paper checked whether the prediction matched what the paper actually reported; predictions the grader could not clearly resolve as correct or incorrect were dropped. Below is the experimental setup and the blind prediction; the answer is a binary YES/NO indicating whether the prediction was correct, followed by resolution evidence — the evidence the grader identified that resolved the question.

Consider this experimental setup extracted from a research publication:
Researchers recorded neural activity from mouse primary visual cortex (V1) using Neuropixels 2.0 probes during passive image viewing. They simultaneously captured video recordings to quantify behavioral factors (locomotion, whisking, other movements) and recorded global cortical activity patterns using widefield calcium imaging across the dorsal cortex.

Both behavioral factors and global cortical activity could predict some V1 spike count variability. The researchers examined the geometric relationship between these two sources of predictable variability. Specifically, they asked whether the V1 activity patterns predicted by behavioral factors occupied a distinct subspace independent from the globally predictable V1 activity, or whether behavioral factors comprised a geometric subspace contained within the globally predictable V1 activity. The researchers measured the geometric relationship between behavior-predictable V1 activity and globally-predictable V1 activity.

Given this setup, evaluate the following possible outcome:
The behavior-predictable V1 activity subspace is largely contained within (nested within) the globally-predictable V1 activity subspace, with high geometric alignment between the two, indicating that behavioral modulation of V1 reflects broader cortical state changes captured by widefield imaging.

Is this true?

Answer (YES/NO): YES